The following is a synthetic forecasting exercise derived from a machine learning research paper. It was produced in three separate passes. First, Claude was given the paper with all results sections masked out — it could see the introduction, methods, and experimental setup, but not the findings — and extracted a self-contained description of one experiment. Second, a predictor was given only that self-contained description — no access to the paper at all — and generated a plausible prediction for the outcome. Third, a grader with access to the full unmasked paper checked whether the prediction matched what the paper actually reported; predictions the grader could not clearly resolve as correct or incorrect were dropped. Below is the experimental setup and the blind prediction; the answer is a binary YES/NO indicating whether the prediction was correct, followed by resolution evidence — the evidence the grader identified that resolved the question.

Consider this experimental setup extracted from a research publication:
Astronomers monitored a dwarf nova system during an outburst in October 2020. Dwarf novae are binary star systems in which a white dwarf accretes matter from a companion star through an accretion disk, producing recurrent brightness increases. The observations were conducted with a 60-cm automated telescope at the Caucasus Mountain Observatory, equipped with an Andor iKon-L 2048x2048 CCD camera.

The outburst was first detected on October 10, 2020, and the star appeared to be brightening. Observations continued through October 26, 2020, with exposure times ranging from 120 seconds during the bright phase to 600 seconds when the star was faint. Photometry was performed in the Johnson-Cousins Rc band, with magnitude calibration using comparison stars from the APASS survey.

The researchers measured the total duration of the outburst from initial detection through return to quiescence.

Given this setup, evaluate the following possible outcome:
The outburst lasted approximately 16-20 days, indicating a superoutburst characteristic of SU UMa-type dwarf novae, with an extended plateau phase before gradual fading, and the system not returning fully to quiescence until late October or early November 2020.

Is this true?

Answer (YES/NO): NO